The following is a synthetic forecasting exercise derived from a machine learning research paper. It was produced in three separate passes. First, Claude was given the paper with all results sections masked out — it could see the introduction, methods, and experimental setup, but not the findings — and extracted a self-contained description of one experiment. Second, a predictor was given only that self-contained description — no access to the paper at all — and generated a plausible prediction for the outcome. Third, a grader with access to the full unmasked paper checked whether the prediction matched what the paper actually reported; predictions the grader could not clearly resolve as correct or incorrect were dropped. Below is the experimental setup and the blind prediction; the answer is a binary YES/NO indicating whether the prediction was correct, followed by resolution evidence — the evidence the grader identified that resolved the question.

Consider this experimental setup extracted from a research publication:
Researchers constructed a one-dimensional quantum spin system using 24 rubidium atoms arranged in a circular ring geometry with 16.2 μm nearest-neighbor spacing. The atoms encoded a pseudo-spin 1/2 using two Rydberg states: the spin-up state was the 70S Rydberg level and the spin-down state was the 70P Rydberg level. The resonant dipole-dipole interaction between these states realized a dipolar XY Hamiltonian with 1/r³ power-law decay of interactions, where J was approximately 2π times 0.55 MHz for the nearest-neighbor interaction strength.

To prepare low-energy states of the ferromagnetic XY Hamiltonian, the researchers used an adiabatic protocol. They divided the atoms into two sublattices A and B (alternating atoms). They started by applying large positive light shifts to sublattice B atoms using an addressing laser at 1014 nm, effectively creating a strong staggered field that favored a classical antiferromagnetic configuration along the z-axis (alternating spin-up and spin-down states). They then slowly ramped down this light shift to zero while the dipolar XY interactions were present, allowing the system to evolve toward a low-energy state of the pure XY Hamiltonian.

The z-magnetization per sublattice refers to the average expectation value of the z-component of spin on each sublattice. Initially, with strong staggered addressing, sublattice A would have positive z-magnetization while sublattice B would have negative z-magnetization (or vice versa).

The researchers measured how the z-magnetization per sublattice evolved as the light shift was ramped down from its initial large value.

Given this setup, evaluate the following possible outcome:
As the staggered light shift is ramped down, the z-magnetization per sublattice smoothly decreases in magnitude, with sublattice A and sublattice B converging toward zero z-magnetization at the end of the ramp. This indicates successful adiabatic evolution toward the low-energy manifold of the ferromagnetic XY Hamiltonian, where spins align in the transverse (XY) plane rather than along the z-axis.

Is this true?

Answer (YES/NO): YES